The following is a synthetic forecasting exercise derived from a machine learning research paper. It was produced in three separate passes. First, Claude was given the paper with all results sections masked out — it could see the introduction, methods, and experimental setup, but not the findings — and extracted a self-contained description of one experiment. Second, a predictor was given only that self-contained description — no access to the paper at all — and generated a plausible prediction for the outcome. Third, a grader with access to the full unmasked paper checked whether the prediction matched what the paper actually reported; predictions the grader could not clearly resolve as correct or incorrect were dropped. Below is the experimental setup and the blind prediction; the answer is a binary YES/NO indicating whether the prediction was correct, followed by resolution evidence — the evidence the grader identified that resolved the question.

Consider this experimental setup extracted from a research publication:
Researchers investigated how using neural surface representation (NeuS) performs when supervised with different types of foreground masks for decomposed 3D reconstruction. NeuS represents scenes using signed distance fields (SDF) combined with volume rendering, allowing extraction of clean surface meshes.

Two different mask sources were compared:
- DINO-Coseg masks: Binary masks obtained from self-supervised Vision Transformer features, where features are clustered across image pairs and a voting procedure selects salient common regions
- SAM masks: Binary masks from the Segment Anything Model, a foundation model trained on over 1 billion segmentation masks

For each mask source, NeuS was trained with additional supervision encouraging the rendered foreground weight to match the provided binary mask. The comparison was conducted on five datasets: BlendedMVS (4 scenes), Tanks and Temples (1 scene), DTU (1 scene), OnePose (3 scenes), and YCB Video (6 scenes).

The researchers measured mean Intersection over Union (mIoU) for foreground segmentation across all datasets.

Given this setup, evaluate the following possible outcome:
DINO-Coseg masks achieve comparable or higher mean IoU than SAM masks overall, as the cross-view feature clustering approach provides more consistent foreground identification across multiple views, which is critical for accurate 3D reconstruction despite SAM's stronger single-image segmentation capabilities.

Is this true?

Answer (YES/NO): NO